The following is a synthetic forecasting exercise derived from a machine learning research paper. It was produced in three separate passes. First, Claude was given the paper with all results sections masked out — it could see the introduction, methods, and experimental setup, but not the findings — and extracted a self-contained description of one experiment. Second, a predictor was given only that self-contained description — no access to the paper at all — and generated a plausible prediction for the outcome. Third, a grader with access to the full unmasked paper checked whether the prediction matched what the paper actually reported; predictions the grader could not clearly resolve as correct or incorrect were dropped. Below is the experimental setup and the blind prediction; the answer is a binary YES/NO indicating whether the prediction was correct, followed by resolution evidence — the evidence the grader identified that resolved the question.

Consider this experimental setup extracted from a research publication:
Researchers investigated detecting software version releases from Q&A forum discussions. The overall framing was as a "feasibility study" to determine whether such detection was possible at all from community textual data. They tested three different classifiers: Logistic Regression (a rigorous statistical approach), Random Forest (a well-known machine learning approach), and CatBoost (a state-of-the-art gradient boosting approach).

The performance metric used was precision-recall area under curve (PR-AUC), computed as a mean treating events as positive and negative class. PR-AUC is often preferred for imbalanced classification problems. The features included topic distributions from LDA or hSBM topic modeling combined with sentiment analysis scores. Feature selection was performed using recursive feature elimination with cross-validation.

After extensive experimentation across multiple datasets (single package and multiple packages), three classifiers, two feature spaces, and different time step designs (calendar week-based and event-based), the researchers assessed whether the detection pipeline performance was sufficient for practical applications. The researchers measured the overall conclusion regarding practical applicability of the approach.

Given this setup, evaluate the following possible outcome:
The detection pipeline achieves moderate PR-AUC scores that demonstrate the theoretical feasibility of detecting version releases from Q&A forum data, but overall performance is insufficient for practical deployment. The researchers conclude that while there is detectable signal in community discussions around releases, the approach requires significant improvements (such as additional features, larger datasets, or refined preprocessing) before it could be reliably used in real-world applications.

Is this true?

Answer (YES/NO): YES